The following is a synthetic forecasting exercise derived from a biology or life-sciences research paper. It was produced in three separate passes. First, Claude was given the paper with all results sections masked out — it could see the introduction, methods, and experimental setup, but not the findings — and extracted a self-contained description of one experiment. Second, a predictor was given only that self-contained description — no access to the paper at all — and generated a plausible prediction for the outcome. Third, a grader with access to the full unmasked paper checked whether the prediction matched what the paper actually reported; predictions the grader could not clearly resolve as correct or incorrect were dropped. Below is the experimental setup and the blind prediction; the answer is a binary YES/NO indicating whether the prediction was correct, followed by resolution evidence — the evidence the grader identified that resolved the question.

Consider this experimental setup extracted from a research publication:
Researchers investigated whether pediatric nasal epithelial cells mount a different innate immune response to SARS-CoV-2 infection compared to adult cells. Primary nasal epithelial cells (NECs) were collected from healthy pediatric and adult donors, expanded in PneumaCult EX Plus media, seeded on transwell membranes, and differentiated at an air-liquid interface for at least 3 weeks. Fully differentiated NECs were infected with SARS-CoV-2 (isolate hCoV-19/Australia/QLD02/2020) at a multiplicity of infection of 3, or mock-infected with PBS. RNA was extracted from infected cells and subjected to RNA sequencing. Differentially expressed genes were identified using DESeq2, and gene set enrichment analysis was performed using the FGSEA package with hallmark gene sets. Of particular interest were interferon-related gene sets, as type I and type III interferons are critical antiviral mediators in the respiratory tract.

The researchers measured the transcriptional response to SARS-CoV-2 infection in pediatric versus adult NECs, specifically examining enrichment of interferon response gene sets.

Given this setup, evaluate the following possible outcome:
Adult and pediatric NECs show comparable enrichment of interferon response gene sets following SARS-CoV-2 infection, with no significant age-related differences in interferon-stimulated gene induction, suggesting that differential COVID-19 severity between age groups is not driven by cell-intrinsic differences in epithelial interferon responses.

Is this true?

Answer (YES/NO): NO